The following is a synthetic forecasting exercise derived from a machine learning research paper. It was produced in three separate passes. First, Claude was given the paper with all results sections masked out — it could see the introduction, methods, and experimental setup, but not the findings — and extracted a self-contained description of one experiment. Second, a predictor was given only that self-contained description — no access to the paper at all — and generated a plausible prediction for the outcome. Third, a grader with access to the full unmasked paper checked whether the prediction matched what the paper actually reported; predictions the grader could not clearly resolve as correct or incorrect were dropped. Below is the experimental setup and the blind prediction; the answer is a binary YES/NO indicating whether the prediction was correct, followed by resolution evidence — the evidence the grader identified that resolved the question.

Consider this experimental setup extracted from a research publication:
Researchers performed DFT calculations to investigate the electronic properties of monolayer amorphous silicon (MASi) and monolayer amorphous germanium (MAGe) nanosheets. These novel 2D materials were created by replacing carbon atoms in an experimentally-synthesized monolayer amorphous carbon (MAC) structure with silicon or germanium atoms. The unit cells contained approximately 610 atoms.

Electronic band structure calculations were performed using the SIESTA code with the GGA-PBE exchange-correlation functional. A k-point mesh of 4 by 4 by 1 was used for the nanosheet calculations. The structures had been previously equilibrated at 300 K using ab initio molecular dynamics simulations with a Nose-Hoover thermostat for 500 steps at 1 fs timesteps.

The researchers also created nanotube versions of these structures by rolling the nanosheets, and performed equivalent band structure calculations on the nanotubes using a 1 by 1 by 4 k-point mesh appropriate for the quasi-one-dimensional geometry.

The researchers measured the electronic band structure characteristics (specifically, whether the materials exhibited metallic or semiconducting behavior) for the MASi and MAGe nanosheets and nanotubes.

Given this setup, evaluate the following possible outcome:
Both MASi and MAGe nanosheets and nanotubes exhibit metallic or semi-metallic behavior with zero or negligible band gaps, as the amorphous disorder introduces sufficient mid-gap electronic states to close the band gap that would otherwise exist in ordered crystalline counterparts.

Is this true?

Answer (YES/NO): NO